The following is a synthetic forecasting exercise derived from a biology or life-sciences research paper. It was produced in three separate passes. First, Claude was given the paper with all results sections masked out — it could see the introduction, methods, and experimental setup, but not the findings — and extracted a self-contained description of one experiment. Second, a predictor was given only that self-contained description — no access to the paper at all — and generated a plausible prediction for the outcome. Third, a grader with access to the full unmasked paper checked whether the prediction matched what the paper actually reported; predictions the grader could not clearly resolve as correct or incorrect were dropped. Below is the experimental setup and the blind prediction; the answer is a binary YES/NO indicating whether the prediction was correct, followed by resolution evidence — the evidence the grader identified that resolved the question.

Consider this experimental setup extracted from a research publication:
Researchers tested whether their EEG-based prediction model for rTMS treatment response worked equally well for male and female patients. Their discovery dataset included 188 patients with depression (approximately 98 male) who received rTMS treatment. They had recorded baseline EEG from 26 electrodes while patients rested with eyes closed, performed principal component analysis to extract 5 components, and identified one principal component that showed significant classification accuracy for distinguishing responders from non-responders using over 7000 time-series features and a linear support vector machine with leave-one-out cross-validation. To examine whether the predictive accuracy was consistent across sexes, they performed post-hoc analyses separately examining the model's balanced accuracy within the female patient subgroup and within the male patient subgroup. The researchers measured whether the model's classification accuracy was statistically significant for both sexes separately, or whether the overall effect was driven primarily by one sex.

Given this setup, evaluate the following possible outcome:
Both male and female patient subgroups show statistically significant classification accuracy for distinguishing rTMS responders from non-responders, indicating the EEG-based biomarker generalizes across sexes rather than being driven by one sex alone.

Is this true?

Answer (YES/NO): YES